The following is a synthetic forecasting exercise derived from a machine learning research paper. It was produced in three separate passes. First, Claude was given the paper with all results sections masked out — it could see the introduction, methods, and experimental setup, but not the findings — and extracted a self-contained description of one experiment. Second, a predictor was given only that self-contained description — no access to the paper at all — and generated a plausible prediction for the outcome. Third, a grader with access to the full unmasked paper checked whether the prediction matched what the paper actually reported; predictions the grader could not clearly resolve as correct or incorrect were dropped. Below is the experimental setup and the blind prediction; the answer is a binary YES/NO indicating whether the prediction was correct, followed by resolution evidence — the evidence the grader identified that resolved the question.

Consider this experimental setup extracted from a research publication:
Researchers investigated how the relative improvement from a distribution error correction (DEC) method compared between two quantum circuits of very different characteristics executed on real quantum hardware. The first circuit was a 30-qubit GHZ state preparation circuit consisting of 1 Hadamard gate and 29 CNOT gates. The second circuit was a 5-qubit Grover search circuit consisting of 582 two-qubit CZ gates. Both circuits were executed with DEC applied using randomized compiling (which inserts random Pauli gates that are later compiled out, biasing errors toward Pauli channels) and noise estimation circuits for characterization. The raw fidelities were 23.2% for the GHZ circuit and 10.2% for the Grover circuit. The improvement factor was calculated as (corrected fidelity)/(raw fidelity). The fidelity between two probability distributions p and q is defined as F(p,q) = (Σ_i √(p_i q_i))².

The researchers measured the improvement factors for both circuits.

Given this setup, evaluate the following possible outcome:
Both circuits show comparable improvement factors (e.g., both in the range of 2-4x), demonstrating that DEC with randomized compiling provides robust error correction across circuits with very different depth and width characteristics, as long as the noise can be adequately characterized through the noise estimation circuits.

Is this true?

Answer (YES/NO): NO